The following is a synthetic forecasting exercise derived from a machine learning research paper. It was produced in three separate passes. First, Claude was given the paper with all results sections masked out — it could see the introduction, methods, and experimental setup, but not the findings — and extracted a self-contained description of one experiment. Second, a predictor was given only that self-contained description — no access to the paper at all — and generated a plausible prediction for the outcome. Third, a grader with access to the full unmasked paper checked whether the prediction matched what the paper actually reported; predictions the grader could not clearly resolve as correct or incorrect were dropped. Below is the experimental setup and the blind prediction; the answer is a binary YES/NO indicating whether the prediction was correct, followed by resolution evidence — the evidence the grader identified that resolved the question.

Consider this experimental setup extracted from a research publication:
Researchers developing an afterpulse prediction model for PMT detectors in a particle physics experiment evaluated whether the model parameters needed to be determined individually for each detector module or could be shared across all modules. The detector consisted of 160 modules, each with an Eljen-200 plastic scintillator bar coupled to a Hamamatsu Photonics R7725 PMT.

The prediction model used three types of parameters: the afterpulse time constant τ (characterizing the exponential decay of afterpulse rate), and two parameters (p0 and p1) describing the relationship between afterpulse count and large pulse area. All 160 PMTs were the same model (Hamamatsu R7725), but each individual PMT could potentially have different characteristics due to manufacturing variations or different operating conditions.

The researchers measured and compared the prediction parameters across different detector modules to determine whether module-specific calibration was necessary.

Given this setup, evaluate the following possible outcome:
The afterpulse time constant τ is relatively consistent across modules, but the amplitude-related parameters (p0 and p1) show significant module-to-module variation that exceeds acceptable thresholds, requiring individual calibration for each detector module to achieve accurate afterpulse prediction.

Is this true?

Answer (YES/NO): NO